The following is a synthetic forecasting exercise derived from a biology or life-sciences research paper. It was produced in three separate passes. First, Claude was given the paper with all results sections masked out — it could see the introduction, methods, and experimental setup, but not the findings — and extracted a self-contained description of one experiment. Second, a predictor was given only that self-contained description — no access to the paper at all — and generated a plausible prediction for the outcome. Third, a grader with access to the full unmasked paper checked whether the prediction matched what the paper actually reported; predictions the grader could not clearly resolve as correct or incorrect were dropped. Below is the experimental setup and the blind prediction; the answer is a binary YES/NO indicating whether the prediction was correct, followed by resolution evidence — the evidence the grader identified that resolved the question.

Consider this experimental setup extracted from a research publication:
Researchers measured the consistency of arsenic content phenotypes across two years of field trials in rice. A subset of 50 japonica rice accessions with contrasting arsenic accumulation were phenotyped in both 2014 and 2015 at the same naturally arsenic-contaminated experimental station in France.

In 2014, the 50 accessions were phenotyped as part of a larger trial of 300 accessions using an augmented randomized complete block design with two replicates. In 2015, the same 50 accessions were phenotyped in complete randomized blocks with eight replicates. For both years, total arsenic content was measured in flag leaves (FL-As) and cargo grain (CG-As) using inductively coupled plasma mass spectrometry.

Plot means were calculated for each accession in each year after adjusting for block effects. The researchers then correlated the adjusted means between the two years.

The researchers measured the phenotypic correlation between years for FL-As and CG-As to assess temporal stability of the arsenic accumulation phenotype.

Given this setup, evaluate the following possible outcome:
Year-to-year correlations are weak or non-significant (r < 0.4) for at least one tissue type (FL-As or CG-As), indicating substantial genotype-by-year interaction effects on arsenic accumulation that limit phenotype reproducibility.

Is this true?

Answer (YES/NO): NO